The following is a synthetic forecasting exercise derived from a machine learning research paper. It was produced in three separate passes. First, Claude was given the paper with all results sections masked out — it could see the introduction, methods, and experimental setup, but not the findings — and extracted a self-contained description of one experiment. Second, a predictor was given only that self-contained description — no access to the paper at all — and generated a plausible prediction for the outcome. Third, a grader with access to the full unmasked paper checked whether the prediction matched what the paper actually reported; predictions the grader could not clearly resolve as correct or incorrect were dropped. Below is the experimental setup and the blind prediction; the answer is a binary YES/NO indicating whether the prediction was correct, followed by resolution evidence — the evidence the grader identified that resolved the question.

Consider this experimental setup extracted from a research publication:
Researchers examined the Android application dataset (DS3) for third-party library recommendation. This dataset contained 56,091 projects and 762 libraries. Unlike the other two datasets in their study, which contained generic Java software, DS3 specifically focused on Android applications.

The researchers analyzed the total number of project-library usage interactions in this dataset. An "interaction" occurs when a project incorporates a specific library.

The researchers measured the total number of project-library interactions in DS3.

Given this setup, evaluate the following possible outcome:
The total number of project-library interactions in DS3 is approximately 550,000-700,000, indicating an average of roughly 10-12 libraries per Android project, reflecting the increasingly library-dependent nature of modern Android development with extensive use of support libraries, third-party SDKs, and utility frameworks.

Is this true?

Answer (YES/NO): NO